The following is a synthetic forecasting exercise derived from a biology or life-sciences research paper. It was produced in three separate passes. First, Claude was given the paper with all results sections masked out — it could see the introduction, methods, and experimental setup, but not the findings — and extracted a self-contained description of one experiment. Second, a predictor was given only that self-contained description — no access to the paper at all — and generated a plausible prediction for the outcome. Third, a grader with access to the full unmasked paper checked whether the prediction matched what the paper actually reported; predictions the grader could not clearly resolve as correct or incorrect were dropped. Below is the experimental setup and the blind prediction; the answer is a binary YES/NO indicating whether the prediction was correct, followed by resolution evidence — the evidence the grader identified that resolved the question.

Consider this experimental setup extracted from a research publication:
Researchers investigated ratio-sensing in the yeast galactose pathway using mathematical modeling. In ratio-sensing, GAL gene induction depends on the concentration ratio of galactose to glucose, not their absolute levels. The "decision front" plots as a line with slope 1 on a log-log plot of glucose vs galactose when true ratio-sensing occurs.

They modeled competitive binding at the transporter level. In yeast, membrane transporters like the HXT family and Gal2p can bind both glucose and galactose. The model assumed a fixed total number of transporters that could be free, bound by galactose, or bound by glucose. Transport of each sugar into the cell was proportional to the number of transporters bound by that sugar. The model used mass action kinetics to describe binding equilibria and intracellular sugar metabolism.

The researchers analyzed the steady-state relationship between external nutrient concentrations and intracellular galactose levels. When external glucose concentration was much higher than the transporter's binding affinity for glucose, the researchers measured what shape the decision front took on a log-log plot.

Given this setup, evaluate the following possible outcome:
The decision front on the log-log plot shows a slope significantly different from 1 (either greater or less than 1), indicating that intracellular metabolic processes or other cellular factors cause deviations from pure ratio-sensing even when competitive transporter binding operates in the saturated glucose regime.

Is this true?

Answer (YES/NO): NO